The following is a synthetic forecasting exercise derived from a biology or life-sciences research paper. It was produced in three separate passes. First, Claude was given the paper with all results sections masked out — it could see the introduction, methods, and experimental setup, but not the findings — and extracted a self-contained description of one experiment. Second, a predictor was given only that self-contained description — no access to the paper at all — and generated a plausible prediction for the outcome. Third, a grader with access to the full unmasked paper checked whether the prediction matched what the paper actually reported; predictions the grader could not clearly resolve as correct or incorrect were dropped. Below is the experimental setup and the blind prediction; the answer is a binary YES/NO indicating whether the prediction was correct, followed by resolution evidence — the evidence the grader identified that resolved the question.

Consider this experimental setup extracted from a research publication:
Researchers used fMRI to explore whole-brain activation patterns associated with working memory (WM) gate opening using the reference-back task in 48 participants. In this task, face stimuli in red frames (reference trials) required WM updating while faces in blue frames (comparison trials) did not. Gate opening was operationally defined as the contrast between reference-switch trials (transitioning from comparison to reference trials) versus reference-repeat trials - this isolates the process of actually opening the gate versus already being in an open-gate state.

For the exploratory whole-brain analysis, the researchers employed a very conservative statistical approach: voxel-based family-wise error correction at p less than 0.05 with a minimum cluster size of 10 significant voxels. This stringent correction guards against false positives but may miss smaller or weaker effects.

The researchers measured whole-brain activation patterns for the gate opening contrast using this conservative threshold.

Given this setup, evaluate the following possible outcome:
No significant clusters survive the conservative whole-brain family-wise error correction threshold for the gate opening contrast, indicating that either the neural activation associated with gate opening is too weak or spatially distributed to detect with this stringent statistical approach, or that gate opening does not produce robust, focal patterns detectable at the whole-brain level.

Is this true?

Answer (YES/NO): NO